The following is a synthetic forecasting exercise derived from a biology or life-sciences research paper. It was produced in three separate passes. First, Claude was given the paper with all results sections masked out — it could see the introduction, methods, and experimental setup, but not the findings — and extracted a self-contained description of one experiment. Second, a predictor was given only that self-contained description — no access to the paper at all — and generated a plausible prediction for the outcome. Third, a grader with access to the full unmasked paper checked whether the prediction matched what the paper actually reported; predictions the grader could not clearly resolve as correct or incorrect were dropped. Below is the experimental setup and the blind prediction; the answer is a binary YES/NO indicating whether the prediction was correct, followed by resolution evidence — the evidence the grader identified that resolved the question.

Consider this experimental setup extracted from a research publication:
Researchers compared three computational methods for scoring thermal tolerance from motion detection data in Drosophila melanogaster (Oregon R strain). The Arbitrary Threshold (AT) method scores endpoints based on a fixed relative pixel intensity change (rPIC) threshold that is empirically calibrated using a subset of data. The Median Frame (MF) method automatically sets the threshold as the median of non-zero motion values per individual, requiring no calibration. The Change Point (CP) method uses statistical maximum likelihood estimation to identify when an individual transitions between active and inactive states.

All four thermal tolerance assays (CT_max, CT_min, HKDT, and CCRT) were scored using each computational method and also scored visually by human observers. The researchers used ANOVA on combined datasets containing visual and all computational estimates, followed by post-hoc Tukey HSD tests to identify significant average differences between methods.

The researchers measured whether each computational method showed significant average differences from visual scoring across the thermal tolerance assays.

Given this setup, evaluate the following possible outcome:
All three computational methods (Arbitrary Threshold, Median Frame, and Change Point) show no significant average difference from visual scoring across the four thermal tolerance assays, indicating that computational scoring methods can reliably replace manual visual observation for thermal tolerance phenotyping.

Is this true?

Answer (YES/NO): NO